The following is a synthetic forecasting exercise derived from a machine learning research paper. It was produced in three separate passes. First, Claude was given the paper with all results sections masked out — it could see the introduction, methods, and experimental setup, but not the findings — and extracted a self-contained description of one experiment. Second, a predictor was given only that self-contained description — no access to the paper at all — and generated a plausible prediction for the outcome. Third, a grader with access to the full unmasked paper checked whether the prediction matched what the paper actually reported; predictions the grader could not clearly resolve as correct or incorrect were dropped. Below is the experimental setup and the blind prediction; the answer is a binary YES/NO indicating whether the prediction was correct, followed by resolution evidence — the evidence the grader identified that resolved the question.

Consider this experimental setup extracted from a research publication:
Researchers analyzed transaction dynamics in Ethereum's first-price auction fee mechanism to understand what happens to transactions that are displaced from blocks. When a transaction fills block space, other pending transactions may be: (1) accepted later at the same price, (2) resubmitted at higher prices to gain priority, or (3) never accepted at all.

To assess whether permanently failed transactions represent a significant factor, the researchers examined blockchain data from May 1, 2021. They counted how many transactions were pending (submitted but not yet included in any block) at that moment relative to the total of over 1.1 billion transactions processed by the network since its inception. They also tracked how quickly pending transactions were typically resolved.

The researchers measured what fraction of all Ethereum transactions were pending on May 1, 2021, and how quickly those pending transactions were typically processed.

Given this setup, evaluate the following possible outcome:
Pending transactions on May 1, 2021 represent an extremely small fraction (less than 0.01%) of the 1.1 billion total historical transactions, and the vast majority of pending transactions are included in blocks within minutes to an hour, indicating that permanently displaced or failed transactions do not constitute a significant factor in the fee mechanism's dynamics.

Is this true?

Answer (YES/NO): NO